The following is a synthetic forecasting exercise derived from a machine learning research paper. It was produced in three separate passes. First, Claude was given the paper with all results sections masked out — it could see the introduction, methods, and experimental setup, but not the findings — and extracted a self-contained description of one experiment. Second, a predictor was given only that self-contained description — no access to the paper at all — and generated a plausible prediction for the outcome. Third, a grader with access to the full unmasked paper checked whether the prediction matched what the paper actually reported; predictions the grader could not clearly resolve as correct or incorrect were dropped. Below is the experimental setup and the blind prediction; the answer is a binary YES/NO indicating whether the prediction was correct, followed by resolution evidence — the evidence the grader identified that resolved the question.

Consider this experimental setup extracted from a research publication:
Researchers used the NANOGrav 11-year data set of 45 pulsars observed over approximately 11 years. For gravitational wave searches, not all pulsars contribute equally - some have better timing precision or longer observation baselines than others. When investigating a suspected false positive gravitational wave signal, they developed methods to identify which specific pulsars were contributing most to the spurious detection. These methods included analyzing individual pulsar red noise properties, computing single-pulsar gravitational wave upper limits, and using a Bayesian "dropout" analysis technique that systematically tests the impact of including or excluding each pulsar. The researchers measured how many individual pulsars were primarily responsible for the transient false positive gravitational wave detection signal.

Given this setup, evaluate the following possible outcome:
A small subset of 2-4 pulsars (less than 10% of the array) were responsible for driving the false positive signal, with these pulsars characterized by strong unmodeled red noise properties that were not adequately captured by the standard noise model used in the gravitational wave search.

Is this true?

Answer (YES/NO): NO